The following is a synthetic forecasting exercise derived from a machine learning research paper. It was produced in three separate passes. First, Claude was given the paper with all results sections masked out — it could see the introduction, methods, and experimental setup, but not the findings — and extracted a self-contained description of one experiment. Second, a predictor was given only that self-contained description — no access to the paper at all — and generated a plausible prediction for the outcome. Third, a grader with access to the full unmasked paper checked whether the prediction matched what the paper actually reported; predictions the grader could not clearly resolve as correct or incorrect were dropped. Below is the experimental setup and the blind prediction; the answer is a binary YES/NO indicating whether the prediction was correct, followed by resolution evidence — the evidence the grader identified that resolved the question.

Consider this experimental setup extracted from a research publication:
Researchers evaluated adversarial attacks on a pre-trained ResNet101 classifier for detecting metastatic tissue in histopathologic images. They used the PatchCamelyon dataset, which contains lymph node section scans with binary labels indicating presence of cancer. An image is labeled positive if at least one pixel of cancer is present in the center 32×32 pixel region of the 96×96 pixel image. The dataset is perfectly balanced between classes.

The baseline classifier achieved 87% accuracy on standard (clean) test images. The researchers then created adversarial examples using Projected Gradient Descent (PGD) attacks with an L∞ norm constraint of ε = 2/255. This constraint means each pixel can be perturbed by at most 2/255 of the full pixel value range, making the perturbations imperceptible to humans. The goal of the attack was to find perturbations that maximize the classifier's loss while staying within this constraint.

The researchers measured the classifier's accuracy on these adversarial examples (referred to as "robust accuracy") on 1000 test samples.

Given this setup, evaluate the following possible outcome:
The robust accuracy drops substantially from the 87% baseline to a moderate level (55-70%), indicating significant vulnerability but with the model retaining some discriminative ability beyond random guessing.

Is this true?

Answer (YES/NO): NO